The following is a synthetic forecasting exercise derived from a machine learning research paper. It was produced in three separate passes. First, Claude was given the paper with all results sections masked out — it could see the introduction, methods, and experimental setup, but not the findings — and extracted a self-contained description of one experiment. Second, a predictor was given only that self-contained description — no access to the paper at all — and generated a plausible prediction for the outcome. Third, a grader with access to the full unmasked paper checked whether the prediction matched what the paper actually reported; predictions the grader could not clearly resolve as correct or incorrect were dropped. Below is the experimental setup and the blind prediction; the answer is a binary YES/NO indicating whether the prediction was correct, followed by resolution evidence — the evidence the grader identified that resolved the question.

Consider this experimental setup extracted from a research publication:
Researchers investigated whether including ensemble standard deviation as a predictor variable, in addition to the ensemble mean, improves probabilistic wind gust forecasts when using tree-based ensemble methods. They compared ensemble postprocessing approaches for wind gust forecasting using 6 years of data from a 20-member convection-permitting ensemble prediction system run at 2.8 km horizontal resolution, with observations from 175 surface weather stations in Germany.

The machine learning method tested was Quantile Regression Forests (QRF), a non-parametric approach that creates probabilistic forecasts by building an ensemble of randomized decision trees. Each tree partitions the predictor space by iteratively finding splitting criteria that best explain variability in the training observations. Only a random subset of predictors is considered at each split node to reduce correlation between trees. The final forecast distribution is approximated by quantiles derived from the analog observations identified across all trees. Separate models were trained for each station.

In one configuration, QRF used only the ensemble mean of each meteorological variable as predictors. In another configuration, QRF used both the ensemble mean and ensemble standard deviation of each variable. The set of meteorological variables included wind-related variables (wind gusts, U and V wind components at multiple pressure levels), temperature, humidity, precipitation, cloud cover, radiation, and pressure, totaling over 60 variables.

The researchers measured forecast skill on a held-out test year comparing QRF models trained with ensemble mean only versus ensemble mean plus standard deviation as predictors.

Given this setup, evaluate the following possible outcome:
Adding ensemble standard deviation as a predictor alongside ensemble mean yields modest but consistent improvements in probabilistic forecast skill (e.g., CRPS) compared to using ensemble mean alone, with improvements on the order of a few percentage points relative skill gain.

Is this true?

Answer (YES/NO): NO